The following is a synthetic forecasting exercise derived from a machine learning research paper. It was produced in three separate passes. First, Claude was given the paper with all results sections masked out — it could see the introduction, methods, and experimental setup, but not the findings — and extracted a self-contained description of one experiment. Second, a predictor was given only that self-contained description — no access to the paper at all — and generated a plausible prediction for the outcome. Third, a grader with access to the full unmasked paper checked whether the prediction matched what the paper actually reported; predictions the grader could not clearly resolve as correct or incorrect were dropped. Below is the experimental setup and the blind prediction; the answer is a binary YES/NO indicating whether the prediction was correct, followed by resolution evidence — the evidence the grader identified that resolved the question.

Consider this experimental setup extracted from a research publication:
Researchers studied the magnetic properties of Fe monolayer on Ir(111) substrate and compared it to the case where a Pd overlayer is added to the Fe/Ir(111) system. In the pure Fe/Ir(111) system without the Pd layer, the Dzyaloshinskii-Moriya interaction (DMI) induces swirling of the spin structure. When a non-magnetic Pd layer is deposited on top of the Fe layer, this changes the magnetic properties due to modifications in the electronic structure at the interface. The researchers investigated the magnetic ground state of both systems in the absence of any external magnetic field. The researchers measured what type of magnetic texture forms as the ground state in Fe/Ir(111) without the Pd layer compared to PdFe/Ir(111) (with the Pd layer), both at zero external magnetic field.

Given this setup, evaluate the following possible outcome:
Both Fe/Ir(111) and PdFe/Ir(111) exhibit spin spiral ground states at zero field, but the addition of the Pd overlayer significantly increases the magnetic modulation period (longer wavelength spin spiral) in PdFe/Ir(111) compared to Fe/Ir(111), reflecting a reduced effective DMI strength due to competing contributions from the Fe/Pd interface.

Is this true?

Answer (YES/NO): NO